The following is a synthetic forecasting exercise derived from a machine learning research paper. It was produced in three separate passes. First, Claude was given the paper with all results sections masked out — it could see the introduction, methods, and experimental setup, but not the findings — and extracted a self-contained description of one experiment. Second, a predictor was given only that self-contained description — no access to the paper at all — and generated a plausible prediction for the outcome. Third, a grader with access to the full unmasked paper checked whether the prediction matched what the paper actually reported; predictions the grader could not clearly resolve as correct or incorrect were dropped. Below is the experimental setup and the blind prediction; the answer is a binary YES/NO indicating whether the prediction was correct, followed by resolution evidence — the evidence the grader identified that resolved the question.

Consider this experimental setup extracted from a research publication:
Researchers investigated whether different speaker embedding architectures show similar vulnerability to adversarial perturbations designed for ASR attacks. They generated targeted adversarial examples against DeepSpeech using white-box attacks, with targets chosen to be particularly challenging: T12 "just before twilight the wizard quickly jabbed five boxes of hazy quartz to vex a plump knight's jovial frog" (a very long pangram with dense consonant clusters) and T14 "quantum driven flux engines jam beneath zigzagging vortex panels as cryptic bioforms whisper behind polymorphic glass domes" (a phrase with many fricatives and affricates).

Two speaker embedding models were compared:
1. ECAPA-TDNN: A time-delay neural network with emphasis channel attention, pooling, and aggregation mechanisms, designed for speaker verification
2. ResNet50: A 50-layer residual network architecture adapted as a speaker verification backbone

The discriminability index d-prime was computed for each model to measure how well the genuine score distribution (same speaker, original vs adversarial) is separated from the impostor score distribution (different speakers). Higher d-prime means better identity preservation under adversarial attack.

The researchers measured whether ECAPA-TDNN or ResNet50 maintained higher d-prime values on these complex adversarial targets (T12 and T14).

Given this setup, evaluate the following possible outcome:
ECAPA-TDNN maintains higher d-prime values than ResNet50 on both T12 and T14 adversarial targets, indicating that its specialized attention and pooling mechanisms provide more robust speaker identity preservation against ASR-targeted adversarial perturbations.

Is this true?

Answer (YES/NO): NO